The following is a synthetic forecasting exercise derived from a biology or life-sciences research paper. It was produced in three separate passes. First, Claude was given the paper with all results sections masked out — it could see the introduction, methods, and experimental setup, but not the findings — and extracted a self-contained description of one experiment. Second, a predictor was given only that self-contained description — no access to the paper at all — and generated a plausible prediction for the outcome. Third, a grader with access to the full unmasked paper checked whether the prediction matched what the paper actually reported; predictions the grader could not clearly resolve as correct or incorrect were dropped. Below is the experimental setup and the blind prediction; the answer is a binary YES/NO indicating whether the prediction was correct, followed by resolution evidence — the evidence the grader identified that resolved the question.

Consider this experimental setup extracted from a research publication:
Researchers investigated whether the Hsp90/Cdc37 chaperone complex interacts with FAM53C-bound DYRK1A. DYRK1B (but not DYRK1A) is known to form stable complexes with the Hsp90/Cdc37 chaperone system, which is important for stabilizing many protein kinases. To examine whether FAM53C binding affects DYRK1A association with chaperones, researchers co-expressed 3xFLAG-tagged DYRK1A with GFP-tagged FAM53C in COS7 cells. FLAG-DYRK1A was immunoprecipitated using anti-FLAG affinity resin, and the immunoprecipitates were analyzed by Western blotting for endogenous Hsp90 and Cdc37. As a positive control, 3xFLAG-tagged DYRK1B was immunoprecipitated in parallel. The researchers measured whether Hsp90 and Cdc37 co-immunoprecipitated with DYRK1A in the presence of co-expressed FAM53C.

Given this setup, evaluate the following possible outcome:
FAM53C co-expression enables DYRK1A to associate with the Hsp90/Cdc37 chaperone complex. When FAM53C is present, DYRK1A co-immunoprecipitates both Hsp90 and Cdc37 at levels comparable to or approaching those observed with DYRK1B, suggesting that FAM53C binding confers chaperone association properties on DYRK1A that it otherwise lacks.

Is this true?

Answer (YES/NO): NO